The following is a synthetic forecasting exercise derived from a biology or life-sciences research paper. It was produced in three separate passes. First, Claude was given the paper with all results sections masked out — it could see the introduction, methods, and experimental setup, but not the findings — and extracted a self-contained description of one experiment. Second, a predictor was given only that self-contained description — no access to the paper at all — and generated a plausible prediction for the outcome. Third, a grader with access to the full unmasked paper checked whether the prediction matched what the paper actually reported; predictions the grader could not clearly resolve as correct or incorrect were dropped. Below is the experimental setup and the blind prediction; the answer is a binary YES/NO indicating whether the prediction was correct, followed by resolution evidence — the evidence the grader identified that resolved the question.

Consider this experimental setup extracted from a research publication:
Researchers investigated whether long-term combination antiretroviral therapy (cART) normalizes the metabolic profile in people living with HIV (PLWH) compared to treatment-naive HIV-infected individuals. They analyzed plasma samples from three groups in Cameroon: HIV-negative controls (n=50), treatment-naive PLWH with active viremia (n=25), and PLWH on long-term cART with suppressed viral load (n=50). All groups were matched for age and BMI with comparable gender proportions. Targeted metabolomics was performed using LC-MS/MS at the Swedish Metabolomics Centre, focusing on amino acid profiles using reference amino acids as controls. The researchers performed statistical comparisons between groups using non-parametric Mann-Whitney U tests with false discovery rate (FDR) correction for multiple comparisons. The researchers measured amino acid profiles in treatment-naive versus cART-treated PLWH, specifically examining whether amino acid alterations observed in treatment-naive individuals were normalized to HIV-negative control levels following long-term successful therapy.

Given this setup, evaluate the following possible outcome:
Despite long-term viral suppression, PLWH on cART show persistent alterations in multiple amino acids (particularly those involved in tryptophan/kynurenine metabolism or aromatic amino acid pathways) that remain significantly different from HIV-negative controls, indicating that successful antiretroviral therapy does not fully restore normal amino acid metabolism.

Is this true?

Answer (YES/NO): YES